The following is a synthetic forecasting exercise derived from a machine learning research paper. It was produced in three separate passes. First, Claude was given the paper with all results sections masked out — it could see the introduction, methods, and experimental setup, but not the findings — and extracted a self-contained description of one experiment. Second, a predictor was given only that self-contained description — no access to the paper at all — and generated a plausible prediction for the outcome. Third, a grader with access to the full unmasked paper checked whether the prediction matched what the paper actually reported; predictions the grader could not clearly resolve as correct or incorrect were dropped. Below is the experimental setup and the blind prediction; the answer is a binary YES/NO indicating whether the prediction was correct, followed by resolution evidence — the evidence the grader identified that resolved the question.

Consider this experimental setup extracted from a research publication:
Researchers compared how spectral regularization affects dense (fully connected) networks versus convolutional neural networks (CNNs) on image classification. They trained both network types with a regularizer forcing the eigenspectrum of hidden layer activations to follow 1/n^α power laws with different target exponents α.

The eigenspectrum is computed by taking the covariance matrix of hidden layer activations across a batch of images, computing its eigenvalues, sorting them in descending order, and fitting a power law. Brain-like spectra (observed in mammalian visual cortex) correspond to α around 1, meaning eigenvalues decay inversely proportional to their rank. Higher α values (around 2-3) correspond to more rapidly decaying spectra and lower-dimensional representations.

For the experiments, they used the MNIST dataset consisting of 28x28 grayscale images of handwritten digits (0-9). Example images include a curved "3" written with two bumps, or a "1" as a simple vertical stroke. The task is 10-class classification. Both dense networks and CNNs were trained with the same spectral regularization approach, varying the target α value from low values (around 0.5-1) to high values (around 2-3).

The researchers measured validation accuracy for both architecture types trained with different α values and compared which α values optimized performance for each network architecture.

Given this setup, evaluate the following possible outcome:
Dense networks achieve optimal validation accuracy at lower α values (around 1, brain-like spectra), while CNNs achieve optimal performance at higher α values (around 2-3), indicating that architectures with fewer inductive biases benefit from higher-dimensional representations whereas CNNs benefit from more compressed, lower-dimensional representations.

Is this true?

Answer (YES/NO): NO